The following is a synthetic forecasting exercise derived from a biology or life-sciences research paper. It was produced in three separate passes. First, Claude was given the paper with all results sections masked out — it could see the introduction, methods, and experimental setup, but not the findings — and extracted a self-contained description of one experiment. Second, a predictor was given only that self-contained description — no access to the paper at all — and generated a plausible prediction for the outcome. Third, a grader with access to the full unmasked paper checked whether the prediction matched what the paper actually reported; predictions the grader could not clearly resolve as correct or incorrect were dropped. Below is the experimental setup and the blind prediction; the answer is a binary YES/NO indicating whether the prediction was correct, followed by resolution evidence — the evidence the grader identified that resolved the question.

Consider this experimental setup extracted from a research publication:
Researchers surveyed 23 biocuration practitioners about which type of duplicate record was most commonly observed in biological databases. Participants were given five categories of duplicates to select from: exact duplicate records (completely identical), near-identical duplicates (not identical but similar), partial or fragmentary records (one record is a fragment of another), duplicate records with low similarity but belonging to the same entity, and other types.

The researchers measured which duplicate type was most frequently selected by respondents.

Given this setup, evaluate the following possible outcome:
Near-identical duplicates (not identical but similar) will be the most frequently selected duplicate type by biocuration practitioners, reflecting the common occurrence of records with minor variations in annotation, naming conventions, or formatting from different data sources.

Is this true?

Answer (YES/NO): YES